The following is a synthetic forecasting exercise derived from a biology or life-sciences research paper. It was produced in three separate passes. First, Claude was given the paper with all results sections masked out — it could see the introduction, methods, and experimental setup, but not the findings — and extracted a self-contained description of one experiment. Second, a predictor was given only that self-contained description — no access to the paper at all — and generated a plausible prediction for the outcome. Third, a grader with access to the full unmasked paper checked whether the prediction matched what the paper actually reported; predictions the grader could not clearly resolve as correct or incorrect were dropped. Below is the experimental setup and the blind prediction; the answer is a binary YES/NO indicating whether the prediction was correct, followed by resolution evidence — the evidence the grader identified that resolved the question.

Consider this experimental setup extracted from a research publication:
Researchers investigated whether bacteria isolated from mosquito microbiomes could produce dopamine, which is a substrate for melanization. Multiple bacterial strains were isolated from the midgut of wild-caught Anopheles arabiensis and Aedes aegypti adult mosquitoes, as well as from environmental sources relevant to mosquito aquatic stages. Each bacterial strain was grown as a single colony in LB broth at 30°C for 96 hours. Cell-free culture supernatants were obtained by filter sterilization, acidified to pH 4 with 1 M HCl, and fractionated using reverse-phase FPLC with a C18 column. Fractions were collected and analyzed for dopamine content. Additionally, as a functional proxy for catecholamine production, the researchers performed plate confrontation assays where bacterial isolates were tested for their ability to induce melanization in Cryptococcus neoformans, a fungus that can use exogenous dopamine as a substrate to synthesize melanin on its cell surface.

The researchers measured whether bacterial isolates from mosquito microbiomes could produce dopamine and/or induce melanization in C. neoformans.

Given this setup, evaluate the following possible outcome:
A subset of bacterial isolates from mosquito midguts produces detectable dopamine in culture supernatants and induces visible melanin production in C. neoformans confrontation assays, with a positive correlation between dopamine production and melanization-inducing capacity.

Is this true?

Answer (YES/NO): NO